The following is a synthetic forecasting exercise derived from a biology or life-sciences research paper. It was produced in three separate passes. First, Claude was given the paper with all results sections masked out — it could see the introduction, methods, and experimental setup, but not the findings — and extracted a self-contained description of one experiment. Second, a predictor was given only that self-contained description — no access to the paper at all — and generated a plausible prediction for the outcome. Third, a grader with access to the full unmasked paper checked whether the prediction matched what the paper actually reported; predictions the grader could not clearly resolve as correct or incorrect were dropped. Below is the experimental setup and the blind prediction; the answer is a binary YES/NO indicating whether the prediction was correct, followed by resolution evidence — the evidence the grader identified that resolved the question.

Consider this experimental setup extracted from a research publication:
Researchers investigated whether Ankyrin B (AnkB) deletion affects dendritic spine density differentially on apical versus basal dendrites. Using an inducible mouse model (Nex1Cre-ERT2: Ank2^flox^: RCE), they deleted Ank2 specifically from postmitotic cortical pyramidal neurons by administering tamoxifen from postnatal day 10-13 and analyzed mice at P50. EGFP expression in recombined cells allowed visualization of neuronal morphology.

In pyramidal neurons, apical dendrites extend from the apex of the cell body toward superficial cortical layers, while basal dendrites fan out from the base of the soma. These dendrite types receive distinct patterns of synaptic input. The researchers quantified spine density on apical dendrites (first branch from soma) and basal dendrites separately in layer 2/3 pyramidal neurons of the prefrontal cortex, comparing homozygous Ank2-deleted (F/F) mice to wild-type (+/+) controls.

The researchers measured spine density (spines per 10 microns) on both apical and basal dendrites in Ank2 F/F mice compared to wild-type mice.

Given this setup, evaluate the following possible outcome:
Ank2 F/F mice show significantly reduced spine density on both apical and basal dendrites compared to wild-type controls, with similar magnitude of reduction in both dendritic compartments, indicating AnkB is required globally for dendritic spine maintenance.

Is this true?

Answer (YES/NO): NO